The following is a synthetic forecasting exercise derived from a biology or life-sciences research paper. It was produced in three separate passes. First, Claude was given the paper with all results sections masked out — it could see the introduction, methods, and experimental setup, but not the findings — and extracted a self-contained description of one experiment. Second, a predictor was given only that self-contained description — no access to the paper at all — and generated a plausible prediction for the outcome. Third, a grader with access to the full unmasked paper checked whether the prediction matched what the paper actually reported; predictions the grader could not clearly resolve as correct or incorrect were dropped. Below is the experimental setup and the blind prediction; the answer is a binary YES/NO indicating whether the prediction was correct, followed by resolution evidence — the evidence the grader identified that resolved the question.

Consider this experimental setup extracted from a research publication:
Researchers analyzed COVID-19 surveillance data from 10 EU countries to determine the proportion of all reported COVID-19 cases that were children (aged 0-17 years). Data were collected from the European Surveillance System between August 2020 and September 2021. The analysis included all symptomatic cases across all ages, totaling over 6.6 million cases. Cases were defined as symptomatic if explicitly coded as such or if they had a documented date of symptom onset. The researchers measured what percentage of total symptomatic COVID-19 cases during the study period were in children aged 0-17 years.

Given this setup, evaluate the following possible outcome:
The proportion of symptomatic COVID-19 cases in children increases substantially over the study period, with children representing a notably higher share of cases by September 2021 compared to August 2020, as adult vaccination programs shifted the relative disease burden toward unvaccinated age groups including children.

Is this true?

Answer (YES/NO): YES